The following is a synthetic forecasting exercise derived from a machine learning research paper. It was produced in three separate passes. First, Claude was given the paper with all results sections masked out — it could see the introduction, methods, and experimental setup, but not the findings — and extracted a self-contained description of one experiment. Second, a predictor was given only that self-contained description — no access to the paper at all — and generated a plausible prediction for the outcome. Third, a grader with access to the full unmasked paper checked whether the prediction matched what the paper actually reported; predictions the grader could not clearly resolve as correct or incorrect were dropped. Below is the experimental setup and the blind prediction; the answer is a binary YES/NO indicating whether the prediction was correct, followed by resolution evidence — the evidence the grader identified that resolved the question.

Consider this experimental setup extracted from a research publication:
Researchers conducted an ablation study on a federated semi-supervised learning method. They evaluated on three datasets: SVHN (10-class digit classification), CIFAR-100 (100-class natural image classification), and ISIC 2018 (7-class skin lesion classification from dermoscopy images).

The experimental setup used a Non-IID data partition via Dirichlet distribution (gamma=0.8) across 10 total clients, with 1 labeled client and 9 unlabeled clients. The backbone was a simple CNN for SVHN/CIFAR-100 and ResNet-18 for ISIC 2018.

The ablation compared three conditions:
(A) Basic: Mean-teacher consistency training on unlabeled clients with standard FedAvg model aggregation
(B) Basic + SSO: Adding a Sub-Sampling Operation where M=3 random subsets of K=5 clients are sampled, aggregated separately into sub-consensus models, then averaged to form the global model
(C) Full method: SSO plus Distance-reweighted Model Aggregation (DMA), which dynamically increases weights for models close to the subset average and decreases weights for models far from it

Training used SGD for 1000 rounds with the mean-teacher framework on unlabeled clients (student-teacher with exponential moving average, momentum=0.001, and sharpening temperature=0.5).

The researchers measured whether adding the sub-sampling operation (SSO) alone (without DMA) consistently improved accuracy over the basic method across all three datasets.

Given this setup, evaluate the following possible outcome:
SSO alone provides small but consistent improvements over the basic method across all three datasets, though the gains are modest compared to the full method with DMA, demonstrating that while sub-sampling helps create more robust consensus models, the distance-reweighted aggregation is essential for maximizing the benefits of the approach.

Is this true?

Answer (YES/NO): YES